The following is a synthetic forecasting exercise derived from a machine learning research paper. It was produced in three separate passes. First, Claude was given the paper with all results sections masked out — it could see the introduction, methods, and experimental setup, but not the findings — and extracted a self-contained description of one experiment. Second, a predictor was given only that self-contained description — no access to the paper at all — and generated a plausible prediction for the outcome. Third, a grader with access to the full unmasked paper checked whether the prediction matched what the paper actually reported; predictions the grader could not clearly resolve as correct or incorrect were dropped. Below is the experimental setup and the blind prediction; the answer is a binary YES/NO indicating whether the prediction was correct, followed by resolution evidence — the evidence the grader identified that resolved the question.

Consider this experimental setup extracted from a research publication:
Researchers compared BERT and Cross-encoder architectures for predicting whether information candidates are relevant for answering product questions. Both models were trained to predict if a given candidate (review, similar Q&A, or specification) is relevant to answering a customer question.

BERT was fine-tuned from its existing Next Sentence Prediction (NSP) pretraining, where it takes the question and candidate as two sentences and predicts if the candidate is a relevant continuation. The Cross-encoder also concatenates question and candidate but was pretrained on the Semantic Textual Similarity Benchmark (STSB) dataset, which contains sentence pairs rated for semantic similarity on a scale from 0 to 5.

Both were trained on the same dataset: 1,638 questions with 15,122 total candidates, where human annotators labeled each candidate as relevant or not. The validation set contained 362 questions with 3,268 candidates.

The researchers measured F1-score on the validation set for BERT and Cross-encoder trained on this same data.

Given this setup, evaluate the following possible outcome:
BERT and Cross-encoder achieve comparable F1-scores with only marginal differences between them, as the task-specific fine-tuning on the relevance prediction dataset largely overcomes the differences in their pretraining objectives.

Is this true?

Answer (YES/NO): YES